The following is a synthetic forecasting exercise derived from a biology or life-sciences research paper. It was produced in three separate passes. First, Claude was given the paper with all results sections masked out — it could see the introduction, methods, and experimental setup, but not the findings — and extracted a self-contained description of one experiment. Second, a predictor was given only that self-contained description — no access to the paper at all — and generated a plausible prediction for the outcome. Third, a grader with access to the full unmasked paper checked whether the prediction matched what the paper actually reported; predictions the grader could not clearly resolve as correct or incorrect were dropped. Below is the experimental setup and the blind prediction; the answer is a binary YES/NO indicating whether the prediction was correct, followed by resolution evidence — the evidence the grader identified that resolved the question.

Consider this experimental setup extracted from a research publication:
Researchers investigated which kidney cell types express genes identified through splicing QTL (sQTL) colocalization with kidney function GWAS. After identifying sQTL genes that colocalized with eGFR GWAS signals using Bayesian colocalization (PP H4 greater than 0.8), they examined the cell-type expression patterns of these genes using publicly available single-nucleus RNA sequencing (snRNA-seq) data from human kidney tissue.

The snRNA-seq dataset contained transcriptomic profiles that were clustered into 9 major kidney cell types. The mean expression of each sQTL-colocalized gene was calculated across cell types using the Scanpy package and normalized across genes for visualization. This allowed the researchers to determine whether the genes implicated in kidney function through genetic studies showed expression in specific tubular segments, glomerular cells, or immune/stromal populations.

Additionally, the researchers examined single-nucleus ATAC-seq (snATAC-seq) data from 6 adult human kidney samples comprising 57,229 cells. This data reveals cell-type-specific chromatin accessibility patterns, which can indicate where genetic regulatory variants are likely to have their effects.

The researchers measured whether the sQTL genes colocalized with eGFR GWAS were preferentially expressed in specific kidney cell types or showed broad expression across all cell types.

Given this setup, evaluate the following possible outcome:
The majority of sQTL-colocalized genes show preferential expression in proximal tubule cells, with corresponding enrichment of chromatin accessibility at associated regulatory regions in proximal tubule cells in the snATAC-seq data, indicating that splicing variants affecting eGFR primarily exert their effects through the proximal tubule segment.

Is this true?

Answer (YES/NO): NO